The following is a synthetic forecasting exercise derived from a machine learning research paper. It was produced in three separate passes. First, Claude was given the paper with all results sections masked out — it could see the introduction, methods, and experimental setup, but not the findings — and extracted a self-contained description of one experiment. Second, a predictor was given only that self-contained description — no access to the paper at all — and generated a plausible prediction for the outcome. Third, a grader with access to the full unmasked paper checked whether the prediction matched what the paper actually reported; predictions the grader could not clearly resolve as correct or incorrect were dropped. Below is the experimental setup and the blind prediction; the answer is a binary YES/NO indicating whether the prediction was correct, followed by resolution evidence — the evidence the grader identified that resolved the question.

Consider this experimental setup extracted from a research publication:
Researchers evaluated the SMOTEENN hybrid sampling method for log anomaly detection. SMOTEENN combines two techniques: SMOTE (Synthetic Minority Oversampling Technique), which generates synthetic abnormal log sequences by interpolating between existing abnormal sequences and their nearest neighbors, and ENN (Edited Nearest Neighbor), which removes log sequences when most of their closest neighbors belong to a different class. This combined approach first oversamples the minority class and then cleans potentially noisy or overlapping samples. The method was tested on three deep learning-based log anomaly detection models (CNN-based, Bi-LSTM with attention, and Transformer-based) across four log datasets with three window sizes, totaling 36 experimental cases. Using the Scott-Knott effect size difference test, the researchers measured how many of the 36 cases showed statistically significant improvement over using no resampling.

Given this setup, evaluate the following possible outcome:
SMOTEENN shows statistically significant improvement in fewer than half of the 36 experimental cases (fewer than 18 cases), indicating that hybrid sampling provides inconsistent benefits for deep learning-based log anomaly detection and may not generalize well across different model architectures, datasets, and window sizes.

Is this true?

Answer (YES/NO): YES